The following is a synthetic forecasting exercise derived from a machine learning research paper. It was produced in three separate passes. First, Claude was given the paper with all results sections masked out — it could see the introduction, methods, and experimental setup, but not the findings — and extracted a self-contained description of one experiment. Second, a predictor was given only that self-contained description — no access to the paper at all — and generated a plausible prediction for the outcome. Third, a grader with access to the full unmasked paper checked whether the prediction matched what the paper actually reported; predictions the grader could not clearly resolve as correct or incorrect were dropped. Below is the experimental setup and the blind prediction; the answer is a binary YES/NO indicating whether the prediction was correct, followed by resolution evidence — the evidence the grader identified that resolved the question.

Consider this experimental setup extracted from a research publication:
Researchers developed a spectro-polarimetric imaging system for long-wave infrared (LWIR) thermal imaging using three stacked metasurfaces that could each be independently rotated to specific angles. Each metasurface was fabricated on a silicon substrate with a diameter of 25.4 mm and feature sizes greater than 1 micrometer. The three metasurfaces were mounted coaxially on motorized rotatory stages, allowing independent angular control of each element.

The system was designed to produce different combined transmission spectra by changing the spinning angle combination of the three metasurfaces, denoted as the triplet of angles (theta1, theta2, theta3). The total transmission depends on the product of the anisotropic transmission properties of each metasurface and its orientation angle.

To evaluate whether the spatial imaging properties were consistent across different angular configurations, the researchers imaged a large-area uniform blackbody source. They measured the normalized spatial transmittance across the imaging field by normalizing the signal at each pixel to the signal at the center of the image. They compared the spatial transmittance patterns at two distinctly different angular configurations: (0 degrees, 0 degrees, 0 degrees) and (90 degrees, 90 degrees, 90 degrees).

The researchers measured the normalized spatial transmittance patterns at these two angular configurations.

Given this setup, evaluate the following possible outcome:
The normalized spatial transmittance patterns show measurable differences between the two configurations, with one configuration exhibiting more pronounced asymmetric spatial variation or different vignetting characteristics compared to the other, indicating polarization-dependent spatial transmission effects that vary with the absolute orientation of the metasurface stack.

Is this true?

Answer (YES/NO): NO